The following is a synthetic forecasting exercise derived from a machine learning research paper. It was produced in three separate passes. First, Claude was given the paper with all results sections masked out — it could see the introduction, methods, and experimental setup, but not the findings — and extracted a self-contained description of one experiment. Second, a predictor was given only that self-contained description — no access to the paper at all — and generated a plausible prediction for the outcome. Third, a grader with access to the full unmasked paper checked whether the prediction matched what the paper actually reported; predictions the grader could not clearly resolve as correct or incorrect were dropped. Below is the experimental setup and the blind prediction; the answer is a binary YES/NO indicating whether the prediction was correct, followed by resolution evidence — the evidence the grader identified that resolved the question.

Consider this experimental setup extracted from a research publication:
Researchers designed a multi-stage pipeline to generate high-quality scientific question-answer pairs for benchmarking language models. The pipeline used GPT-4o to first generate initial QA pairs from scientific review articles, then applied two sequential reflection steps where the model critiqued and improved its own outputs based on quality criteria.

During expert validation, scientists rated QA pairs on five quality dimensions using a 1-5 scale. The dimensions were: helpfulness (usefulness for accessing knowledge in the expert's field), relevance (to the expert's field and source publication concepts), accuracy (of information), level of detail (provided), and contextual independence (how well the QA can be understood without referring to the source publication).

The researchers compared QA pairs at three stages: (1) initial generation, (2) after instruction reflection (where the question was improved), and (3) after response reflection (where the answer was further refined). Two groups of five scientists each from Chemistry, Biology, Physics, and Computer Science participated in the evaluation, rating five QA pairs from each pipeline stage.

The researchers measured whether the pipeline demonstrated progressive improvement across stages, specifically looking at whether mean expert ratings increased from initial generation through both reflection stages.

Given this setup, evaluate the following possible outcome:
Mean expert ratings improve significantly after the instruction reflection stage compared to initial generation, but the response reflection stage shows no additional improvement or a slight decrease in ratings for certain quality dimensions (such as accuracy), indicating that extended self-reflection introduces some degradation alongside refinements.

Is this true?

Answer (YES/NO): NO